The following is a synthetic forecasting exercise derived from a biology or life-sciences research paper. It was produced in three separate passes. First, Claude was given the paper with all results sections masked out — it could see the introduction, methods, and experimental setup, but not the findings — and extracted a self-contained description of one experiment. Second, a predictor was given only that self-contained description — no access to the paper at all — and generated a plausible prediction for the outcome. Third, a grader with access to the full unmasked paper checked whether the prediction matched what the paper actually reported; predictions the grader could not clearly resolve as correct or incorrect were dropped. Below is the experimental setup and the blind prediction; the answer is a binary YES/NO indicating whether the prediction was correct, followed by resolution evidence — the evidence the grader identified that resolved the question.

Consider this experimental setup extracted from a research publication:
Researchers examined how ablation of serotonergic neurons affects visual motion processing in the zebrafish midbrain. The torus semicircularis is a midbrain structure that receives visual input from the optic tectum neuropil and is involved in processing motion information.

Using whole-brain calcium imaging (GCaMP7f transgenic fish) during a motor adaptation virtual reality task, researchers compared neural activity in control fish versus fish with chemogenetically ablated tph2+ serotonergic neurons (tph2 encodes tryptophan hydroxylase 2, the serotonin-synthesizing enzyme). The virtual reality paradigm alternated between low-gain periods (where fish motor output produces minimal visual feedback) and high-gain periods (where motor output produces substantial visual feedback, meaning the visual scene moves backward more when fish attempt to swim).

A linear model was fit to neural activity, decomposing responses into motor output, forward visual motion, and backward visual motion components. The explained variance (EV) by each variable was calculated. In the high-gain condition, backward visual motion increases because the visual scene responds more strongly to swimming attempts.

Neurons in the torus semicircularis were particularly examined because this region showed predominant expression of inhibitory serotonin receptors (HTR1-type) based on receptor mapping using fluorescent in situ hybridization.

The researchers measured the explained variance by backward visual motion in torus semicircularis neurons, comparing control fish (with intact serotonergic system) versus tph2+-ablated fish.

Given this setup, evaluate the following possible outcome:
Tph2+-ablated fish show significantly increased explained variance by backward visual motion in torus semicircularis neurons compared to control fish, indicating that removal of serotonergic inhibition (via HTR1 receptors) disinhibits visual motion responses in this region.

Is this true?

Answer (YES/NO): NO